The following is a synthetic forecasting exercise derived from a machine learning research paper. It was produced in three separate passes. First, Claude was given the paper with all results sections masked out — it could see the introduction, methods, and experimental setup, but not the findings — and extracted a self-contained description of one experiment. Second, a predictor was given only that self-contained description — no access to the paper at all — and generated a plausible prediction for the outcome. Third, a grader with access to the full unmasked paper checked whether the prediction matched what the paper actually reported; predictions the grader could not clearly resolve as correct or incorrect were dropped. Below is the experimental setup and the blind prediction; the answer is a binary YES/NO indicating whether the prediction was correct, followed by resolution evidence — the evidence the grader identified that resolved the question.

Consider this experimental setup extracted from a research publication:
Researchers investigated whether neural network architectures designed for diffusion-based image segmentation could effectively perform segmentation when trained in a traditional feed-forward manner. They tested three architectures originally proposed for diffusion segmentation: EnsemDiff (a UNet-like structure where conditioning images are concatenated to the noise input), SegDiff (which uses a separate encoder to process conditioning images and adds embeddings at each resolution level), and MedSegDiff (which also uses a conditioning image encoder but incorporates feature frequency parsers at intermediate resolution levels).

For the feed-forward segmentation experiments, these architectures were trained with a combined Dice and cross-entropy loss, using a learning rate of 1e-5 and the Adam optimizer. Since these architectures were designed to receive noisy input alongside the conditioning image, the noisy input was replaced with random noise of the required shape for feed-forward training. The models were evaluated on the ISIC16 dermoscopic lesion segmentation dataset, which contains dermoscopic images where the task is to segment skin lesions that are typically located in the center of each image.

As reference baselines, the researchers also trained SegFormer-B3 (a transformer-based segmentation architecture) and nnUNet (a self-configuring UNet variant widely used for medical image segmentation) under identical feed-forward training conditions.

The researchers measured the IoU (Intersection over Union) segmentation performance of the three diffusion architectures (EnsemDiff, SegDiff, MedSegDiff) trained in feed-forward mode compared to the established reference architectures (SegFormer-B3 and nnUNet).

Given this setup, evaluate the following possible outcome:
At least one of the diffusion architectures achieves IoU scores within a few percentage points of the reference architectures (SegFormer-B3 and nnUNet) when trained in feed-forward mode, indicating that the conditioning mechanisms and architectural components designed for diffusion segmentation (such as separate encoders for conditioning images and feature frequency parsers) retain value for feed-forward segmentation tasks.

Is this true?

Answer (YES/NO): YES